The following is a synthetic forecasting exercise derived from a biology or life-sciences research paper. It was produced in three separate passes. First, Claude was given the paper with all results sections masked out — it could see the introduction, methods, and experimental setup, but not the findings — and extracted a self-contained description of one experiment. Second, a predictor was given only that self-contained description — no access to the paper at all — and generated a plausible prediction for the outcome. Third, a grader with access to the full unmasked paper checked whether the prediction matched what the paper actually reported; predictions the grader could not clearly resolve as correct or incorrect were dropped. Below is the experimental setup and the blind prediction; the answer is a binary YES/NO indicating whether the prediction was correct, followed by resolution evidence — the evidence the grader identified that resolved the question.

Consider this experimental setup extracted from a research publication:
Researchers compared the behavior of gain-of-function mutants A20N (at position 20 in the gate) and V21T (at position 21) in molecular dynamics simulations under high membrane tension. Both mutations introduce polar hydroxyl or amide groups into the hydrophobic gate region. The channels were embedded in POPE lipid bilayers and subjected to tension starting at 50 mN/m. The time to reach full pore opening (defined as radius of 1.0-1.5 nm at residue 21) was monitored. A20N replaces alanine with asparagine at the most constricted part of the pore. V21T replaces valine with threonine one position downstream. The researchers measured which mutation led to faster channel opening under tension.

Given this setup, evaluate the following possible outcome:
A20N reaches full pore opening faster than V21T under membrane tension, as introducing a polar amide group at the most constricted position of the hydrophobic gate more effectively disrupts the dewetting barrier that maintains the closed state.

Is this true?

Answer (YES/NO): NO